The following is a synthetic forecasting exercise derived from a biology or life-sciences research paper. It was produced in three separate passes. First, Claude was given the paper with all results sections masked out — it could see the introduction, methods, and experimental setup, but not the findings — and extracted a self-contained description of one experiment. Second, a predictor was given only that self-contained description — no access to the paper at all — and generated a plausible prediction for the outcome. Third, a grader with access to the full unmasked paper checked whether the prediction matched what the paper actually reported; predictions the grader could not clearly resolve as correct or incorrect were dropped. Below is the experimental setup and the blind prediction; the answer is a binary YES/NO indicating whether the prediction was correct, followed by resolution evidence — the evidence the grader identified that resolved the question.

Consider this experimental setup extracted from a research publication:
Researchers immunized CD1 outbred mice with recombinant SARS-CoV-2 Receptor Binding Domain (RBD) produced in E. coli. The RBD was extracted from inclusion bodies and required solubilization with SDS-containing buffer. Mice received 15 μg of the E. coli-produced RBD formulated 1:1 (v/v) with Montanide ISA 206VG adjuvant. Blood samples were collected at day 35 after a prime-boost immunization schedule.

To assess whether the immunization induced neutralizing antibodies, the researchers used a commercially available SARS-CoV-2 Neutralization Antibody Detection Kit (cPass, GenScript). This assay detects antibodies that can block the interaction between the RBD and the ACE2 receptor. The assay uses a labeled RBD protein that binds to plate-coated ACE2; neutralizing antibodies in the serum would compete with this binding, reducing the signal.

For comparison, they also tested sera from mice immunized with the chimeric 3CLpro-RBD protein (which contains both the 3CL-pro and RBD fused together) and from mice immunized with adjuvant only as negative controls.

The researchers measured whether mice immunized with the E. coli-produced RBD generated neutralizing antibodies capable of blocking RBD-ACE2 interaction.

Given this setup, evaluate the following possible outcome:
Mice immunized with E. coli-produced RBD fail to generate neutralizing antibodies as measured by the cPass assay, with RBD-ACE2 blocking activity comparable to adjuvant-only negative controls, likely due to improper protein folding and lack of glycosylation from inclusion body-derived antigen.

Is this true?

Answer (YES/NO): YES